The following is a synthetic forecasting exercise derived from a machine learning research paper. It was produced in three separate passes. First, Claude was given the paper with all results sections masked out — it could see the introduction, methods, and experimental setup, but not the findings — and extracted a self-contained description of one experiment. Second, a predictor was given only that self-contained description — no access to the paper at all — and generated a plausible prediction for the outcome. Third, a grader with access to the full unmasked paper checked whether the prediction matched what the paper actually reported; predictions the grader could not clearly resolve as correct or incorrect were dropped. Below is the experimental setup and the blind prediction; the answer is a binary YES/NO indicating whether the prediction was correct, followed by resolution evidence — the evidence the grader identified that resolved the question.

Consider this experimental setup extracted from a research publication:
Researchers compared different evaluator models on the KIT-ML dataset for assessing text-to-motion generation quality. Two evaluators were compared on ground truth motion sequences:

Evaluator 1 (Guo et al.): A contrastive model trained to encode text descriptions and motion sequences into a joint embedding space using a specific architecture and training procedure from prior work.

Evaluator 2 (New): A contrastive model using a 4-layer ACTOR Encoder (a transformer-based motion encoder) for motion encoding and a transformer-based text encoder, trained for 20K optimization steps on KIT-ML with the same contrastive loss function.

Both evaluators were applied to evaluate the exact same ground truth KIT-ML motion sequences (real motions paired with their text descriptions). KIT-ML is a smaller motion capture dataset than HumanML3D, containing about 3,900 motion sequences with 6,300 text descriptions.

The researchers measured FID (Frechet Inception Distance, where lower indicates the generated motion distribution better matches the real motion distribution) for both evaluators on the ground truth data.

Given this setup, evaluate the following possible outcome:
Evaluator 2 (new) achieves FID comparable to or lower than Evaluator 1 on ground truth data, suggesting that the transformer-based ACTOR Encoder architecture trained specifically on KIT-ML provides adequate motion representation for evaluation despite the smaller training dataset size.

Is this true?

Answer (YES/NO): YES